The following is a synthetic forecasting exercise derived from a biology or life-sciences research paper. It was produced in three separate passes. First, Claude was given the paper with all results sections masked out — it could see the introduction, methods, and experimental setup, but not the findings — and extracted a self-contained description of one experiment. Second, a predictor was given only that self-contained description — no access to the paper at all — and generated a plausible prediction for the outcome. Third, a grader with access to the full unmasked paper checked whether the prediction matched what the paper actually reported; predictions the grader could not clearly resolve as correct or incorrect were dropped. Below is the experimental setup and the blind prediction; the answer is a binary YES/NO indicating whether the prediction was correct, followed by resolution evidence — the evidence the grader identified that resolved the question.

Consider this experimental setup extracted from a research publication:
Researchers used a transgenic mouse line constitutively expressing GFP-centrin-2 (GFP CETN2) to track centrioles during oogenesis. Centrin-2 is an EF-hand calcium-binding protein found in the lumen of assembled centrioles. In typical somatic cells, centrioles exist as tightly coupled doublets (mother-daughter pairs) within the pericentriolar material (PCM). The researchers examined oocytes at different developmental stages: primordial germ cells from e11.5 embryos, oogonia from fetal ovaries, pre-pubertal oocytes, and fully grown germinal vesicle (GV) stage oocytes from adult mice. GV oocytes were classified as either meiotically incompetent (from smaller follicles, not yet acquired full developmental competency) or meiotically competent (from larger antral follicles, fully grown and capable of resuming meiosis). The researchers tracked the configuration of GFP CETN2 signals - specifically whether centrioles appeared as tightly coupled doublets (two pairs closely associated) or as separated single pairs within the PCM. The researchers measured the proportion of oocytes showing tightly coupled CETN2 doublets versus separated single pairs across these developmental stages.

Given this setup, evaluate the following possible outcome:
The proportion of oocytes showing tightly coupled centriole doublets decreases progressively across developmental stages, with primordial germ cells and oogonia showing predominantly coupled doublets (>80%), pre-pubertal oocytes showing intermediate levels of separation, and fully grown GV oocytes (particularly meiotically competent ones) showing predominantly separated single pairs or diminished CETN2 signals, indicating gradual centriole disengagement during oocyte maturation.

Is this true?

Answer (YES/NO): NO